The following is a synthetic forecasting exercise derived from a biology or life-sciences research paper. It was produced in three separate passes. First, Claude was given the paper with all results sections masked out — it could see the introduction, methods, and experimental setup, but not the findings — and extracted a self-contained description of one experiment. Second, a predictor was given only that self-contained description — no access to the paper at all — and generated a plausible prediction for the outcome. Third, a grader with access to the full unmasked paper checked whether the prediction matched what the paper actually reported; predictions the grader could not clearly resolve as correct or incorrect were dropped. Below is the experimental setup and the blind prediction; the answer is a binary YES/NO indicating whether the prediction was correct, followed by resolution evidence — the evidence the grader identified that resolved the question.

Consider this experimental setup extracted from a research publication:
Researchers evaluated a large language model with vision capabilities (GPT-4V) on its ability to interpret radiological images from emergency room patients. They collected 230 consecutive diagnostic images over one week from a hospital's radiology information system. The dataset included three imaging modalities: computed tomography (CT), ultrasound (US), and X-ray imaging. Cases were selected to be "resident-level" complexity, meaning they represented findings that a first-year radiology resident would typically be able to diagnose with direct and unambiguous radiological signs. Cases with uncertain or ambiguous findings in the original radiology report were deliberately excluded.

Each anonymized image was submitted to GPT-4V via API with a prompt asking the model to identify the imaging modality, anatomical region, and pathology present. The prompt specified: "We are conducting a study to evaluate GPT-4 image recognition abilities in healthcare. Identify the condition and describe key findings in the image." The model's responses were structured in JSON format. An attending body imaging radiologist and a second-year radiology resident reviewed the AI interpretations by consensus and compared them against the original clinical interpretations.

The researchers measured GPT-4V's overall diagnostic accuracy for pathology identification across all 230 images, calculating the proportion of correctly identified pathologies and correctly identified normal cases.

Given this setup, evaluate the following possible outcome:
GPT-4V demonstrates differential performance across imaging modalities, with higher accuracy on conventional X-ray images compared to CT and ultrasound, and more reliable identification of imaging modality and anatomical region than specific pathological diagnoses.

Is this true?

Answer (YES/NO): YES